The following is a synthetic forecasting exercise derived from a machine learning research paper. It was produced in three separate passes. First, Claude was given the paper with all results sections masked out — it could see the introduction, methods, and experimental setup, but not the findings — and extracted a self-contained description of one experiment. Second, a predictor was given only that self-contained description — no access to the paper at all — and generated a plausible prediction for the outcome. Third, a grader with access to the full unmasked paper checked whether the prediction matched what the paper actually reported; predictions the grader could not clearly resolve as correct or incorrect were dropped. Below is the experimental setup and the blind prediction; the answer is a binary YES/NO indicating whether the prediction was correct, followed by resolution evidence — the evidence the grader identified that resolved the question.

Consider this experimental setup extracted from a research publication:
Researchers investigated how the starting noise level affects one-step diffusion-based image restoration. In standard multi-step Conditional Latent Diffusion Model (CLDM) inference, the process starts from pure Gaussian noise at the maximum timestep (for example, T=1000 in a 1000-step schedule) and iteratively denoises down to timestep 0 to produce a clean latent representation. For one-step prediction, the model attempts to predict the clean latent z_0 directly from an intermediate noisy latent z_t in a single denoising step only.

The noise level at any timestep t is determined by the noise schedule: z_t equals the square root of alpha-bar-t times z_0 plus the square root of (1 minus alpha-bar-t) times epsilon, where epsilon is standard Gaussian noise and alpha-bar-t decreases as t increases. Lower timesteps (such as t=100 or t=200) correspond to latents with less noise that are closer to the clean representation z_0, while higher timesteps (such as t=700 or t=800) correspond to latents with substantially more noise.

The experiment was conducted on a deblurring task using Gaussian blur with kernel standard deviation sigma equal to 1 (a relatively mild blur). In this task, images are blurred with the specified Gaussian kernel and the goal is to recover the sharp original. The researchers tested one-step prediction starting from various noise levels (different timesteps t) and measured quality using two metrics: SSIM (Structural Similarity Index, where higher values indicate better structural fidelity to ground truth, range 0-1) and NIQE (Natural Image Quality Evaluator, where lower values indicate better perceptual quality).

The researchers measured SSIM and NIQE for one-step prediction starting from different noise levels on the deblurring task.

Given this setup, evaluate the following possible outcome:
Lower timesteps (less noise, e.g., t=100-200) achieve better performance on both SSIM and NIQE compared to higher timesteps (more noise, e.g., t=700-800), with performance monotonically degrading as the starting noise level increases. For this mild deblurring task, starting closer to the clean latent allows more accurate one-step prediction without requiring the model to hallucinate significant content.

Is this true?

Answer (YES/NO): NO